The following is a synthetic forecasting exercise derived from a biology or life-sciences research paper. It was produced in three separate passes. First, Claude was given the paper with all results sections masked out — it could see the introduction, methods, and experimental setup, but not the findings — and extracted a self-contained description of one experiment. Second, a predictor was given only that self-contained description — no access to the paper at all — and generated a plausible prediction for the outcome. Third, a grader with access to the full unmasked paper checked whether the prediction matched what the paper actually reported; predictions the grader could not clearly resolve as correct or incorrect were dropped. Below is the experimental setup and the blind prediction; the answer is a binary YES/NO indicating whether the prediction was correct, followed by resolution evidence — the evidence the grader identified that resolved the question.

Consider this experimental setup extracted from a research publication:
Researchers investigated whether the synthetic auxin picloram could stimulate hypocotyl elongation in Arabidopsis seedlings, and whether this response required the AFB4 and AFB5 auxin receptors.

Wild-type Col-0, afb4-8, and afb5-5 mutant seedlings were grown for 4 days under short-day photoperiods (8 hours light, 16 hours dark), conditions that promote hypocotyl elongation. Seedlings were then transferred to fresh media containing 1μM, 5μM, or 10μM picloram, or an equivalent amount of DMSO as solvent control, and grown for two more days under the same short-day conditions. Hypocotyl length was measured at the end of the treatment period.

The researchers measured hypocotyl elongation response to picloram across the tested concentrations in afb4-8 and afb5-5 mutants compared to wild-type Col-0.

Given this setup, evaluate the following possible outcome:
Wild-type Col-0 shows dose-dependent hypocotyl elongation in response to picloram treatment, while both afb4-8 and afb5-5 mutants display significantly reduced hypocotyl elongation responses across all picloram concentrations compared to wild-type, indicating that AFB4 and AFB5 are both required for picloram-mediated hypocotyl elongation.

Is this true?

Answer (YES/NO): NO